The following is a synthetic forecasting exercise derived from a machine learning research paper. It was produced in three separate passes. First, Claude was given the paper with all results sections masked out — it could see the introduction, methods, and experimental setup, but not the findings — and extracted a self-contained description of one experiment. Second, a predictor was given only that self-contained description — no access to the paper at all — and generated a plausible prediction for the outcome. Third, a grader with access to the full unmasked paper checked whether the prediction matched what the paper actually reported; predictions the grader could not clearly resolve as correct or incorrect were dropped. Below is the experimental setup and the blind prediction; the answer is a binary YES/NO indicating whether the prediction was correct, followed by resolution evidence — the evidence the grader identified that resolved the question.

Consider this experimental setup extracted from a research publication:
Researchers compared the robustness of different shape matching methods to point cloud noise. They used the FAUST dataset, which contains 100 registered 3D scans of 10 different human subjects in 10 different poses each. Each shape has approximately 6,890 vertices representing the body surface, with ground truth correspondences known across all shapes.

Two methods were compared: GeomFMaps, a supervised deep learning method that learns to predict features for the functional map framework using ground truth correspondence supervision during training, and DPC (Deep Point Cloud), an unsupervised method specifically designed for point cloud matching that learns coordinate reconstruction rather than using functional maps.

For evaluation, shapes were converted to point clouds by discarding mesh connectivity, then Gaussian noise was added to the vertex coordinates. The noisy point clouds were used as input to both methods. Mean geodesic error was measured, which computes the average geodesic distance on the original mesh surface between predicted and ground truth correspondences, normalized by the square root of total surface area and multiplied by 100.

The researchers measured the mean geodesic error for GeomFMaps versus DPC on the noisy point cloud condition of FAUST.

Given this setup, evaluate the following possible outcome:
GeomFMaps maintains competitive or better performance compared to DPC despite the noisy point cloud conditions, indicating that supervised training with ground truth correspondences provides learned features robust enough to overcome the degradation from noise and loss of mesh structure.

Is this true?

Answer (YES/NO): YES